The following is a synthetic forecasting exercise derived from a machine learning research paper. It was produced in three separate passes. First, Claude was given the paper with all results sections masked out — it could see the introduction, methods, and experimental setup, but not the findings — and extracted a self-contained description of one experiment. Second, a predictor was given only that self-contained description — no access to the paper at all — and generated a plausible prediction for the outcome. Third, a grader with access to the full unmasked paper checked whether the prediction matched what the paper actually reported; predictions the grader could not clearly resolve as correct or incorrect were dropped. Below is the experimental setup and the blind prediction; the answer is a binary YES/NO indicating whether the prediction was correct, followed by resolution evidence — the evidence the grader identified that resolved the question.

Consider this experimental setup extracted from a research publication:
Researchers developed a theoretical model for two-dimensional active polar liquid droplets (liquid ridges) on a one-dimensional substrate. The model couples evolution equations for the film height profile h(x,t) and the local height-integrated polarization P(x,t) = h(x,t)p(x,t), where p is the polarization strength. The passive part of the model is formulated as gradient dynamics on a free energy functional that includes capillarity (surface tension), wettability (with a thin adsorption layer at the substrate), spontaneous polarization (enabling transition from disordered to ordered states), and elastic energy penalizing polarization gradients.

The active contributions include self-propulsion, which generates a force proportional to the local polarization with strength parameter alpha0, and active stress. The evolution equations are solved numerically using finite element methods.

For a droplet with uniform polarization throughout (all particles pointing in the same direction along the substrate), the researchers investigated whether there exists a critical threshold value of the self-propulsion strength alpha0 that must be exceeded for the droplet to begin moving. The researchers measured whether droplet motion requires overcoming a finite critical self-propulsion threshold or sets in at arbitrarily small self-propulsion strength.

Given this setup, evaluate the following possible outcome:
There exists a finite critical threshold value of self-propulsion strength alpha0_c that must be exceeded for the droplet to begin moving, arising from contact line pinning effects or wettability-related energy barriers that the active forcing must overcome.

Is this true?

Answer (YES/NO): NO